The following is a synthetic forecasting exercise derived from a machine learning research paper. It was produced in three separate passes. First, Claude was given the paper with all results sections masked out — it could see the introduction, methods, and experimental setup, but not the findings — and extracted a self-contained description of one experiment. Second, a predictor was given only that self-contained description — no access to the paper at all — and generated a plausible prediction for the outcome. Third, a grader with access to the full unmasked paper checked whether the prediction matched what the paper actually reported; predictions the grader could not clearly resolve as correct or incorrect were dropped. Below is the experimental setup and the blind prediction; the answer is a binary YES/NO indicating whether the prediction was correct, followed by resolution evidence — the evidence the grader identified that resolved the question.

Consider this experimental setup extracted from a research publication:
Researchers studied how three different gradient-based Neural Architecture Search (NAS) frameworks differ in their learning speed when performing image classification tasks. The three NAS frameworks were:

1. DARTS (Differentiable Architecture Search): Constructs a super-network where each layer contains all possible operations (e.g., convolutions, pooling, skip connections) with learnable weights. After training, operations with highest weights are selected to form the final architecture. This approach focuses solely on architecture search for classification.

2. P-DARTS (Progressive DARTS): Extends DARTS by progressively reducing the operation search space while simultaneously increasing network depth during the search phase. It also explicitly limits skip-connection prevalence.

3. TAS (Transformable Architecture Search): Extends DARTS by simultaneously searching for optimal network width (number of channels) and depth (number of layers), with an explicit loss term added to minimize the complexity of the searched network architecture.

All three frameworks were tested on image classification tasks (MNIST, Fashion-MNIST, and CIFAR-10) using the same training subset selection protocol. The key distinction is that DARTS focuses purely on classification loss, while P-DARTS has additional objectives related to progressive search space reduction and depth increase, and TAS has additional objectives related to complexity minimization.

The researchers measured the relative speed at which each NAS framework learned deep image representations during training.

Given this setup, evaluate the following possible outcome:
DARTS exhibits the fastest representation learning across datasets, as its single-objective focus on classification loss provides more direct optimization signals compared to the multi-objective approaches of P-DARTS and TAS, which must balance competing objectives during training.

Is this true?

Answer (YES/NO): YES